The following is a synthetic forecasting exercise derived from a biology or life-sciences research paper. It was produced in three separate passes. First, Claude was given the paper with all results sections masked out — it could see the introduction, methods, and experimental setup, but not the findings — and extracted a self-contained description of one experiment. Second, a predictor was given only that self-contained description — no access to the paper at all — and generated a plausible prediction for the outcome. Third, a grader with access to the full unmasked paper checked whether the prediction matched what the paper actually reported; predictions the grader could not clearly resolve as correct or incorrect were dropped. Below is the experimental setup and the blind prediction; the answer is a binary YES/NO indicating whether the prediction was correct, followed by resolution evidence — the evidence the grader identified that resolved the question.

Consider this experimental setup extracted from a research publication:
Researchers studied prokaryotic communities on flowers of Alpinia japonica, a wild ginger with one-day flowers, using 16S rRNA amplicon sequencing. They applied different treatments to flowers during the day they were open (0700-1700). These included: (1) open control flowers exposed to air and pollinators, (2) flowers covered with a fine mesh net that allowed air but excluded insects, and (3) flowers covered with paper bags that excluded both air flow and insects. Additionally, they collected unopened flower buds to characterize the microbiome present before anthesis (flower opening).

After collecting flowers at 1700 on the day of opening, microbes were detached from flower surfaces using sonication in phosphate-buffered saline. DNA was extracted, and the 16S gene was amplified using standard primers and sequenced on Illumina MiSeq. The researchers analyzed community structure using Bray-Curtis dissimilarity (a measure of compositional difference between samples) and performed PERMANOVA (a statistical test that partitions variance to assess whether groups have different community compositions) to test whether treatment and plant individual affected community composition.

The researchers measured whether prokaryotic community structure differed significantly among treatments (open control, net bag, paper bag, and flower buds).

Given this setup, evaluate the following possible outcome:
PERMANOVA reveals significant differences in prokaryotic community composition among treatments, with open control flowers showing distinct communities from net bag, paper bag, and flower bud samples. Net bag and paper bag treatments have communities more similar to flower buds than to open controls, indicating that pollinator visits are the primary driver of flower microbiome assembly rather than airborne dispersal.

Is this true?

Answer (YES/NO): NO